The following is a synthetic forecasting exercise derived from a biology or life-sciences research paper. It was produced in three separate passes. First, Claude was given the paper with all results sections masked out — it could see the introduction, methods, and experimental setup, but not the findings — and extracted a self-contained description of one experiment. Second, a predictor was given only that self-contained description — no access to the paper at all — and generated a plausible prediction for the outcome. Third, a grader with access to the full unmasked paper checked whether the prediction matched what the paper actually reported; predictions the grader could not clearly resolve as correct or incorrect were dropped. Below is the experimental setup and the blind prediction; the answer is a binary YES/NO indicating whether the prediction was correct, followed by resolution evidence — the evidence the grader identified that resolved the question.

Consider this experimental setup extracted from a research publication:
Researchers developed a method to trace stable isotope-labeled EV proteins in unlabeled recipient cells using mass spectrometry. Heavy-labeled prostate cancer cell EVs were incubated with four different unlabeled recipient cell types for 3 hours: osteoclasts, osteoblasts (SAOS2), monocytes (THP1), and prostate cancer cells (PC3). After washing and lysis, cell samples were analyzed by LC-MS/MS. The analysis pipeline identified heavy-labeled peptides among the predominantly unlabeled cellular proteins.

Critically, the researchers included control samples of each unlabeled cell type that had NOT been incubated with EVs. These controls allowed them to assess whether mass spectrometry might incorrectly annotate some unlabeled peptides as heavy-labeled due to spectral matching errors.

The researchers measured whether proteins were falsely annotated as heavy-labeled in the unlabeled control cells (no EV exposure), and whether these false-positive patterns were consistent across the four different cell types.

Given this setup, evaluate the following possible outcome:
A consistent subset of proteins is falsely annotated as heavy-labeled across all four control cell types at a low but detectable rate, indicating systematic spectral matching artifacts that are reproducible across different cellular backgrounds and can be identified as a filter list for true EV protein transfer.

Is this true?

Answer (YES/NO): NO